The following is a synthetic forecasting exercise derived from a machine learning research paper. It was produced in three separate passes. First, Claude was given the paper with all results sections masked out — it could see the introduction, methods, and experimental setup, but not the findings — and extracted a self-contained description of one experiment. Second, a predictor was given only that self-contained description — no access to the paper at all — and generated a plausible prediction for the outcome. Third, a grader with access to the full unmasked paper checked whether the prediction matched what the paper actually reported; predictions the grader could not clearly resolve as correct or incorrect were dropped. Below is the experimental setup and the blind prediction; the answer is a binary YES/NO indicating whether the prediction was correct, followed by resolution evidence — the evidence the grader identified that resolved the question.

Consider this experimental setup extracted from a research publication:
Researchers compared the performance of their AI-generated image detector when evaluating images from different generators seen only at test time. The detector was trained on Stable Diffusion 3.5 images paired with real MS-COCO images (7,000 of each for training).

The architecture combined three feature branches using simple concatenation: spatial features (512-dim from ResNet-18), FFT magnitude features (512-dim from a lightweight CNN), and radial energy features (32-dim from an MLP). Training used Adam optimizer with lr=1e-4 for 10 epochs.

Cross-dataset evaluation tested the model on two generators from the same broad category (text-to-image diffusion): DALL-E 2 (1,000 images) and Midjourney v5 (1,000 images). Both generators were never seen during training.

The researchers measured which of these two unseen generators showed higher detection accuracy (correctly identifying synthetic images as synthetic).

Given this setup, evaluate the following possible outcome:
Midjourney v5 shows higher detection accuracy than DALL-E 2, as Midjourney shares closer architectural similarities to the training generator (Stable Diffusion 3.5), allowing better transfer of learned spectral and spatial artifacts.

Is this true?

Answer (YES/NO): NO